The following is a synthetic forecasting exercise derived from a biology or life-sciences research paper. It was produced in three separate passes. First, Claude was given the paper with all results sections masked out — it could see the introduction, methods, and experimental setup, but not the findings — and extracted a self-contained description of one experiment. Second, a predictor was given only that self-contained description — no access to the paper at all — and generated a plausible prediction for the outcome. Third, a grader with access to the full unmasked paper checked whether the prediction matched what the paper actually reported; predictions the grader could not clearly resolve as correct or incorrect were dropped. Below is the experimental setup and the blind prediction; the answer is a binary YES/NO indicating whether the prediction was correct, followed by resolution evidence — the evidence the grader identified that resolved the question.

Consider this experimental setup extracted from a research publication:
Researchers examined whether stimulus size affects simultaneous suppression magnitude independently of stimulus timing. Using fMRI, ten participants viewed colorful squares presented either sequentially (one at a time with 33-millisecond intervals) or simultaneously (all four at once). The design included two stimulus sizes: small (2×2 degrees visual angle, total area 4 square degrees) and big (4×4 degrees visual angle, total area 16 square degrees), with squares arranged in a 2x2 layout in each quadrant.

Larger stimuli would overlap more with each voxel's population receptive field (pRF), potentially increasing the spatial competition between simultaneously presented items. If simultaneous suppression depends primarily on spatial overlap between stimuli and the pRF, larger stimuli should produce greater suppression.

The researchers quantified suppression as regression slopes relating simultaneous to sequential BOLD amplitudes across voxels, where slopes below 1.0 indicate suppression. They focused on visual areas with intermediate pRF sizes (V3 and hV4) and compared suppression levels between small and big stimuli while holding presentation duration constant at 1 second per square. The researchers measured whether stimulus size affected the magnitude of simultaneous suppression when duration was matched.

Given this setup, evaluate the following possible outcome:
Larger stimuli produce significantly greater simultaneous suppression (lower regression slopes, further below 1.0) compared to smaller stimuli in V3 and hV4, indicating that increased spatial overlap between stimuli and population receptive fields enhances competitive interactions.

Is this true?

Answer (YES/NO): NO